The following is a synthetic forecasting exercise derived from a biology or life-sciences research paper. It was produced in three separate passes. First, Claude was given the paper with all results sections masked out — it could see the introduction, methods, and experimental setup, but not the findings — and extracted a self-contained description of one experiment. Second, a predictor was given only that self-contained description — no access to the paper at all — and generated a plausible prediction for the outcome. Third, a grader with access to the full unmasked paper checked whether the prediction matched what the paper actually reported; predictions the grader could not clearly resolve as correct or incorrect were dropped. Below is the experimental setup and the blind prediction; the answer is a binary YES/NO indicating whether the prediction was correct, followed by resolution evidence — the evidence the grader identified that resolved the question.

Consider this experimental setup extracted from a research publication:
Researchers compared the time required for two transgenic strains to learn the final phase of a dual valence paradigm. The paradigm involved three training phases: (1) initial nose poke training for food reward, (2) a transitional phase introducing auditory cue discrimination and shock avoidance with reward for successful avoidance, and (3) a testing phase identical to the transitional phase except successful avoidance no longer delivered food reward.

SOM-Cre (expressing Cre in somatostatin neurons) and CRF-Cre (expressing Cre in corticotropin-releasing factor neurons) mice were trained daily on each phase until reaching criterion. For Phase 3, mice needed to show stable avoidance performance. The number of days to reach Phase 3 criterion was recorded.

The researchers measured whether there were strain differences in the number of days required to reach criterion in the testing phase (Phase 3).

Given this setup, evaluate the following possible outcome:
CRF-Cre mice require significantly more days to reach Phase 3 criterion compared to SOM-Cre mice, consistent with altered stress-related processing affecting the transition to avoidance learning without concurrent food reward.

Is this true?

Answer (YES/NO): NO